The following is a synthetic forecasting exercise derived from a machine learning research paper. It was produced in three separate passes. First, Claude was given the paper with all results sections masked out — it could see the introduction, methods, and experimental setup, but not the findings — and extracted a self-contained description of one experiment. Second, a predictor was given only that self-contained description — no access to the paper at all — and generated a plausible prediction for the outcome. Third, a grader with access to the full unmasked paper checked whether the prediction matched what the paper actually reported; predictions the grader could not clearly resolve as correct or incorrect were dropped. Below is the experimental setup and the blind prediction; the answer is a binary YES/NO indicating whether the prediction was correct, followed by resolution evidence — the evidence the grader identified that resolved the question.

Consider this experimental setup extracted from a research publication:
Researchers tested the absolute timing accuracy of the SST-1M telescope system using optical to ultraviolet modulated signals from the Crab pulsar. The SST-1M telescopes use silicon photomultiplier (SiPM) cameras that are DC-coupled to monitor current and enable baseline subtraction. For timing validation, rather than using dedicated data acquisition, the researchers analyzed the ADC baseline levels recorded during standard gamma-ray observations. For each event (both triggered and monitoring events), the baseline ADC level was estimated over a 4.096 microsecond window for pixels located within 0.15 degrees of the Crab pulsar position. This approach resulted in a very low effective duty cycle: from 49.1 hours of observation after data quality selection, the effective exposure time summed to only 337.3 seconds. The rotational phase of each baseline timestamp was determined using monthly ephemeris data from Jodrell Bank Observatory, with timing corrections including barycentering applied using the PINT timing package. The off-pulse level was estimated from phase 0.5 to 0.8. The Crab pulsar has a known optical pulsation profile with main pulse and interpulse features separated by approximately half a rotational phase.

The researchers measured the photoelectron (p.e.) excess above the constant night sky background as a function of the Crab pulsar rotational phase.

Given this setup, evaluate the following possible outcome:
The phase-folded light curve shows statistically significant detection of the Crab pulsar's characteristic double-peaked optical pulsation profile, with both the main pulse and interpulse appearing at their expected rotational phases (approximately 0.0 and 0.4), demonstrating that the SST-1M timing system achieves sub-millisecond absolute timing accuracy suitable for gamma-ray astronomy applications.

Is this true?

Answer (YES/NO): NO